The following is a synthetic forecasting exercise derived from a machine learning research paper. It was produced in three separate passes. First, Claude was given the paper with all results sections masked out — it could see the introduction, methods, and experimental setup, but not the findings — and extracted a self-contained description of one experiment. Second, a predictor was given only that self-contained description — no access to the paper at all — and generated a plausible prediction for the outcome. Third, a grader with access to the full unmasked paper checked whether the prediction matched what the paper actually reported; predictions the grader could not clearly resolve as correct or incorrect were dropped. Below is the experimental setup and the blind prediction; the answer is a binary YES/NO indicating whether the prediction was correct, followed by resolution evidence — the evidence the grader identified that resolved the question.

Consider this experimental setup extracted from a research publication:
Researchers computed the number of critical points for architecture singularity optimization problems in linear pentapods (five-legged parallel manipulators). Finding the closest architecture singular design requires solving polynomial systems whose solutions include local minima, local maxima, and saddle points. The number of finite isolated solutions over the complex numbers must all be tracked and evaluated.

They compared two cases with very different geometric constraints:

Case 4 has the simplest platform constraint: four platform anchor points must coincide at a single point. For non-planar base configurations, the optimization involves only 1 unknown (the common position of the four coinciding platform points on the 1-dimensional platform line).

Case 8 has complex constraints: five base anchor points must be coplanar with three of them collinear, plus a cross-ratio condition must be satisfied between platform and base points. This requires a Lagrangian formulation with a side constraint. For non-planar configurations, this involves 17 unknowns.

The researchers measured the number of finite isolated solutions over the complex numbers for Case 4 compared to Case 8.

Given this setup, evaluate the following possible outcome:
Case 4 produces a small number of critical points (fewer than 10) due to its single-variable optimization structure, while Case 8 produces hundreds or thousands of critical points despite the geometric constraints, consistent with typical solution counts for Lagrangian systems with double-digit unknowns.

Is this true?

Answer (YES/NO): YES